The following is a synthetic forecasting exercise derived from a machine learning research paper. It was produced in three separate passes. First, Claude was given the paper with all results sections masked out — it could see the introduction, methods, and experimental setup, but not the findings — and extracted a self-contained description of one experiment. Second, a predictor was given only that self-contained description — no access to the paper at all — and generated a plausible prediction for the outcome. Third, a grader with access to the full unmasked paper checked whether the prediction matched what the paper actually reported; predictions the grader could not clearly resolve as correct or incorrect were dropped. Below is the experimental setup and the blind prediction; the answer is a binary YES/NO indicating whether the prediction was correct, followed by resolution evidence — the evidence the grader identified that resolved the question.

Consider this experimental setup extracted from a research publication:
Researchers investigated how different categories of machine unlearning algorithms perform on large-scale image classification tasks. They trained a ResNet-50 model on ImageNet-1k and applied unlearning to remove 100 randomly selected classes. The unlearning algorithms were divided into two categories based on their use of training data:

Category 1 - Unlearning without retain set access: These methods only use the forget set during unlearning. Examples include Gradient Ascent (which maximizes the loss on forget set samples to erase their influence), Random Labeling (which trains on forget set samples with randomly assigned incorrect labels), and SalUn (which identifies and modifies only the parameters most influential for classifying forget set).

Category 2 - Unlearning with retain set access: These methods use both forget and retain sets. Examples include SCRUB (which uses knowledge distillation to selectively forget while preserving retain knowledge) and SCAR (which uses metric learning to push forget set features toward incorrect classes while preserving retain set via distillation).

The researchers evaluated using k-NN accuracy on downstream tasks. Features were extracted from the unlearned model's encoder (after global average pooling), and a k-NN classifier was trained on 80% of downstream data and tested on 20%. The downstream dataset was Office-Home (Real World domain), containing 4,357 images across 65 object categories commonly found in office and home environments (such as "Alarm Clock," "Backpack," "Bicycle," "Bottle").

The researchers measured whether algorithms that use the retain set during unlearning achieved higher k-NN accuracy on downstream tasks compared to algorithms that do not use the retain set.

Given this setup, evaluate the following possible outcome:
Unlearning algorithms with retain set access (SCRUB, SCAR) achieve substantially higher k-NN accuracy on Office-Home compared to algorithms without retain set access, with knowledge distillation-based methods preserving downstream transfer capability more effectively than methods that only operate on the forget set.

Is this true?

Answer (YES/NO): NO